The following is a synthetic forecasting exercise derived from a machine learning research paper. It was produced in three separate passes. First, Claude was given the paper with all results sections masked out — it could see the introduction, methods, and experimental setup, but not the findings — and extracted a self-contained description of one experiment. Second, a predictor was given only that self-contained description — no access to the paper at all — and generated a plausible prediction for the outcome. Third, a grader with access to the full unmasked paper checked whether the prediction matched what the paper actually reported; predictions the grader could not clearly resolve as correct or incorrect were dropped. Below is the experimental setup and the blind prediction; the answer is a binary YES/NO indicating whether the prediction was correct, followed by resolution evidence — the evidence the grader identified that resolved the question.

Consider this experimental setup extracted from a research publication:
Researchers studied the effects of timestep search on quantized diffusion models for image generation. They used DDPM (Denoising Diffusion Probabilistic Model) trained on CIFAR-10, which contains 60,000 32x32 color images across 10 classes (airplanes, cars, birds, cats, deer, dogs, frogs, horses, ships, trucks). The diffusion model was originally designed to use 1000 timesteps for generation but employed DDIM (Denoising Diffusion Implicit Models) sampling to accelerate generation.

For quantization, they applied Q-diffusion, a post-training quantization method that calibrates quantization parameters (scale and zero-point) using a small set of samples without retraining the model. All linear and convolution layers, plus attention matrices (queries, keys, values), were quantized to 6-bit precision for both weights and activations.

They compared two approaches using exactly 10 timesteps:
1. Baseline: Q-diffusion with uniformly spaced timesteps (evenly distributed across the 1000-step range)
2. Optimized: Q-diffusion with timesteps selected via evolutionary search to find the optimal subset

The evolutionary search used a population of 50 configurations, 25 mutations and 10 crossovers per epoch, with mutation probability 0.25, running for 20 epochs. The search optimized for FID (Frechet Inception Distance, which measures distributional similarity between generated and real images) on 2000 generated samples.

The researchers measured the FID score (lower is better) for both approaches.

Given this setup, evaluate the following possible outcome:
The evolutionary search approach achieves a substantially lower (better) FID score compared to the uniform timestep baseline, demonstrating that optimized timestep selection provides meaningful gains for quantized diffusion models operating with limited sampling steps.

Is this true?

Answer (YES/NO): YES